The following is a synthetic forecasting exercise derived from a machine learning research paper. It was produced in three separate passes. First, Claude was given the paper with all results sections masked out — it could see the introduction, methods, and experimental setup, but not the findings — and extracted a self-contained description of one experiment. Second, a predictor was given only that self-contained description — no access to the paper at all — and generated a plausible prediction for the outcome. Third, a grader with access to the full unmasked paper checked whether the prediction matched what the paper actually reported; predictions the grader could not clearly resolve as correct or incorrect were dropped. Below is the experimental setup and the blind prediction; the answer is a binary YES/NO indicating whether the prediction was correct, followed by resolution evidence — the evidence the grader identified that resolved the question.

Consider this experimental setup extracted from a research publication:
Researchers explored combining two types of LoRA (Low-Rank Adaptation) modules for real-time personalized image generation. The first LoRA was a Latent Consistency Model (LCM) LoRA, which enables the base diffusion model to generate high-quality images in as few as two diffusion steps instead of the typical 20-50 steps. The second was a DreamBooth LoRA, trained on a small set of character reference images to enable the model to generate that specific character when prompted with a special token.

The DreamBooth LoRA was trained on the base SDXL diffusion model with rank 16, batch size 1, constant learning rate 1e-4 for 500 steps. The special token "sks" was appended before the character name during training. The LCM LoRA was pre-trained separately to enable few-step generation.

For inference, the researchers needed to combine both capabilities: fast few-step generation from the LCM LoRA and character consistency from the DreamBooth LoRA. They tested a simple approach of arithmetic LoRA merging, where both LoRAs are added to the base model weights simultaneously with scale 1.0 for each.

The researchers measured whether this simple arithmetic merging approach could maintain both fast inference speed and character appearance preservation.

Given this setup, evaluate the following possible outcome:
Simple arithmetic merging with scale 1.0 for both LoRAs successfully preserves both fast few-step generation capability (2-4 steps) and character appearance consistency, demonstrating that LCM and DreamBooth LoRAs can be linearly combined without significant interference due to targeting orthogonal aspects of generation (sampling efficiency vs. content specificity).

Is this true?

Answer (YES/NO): YES